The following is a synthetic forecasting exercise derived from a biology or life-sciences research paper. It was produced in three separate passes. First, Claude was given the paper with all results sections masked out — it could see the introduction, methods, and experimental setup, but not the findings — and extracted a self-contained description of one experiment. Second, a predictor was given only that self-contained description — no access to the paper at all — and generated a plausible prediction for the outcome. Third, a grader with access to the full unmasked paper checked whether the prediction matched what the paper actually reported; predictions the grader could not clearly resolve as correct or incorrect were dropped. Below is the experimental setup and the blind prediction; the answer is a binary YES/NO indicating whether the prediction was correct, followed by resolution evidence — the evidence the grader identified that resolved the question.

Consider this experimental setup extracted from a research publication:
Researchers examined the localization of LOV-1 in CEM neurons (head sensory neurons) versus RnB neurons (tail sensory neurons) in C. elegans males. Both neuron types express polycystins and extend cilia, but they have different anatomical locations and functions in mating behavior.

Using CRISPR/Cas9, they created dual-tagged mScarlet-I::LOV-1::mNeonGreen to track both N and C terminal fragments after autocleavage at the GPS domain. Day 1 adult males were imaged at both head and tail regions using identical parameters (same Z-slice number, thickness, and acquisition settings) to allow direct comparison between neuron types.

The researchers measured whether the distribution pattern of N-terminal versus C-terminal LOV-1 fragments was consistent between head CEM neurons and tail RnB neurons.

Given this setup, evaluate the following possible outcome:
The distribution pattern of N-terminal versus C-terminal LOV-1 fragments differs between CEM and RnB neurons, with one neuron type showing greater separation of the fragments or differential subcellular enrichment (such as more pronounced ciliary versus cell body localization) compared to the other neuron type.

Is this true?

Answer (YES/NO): NO